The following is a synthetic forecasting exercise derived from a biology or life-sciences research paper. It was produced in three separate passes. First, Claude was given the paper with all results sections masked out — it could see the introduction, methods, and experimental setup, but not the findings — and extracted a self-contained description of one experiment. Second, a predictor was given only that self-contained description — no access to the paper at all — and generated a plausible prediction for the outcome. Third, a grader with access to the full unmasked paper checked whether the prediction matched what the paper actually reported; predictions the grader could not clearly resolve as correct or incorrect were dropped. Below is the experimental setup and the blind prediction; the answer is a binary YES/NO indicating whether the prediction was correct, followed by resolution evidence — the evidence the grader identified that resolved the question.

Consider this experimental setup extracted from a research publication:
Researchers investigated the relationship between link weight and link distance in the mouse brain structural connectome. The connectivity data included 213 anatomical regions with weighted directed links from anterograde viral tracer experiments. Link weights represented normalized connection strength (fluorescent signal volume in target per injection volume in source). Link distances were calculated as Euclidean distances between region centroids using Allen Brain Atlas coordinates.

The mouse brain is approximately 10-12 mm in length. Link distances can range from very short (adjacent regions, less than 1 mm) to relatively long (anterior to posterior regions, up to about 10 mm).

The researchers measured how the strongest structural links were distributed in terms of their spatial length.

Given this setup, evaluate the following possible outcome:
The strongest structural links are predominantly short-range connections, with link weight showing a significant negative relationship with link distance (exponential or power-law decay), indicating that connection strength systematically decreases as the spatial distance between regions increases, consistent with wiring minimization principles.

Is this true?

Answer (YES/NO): YES